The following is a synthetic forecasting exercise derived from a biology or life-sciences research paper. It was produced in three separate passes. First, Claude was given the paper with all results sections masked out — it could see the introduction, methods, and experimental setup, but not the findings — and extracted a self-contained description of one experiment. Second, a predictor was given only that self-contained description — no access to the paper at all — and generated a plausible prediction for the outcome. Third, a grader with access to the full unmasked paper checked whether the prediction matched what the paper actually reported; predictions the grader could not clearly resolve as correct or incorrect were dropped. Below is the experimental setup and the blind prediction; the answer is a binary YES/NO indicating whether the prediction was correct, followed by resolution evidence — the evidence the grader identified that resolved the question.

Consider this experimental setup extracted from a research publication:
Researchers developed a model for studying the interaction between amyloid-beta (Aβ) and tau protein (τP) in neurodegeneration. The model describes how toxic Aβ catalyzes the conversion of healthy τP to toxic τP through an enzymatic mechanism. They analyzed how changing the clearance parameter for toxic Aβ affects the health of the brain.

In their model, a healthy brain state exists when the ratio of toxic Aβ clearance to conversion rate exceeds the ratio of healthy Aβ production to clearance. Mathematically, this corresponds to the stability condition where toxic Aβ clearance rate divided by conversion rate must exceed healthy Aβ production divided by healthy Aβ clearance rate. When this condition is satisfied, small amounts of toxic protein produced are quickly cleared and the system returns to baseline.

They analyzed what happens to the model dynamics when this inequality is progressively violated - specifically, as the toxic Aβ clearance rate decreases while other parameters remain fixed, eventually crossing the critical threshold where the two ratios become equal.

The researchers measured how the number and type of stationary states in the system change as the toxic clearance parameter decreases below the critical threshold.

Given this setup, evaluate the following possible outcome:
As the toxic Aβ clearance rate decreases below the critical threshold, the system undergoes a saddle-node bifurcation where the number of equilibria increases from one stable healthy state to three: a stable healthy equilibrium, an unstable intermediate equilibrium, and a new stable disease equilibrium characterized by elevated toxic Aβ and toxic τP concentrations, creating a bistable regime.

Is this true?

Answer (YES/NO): NO